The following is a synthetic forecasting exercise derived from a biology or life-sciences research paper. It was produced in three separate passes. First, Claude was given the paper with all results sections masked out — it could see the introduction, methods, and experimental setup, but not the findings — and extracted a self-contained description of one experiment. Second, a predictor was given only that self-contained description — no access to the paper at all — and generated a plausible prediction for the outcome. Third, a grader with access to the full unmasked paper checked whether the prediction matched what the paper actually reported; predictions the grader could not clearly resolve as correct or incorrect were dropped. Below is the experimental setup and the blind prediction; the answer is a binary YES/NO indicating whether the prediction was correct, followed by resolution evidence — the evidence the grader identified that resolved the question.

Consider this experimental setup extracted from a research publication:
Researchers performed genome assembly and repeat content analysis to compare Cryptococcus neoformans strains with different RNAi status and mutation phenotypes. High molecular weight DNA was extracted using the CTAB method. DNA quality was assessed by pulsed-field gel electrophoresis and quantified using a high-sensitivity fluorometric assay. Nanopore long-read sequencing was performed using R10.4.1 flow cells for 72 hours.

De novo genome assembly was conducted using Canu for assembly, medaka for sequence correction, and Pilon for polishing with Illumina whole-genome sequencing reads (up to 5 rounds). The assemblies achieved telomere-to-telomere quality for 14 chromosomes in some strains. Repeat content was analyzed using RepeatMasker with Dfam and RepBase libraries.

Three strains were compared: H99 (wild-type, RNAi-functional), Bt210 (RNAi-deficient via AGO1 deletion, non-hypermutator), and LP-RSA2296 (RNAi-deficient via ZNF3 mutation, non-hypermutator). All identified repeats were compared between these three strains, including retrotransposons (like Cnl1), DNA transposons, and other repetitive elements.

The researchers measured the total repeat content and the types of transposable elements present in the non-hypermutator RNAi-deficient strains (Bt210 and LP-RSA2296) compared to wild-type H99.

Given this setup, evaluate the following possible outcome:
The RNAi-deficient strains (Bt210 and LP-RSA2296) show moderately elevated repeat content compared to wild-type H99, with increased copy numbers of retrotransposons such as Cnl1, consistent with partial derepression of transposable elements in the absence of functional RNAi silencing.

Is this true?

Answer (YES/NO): NO